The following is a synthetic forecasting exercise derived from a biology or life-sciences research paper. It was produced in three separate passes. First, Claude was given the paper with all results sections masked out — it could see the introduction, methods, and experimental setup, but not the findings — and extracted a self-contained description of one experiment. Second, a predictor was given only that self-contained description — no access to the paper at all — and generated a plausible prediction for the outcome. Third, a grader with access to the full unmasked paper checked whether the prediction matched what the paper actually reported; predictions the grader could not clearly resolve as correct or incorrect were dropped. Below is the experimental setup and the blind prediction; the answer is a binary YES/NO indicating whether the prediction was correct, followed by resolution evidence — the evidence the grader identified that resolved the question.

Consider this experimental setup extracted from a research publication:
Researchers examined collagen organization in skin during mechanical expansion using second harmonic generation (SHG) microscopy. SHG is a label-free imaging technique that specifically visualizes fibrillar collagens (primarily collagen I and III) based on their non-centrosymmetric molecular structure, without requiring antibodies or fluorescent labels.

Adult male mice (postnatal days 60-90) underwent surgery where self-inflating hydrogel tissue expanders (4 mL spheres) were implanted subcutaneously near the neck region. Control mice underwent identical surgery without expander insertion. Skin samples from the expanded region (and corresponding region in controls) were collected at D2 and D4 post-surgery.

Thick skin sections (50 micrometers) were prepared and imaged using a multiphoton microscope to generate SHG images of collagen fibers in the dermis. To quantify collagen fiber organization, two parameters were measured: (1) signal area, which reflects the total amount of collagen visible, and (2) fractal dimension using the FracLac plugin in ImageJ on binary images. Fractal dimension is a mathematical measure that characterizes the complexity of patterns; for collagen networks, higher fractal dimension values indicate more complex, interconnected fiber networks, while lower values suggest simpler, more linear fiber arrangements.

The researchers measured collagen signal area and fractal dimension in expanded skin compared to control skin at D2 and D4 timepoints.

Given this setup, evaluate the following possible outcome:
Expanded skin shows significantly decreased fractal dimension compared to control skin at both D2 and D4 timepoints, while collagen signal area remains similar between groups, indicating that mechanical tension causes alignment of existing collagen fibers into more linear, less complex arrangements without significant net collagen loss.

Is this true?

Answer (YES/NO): NO